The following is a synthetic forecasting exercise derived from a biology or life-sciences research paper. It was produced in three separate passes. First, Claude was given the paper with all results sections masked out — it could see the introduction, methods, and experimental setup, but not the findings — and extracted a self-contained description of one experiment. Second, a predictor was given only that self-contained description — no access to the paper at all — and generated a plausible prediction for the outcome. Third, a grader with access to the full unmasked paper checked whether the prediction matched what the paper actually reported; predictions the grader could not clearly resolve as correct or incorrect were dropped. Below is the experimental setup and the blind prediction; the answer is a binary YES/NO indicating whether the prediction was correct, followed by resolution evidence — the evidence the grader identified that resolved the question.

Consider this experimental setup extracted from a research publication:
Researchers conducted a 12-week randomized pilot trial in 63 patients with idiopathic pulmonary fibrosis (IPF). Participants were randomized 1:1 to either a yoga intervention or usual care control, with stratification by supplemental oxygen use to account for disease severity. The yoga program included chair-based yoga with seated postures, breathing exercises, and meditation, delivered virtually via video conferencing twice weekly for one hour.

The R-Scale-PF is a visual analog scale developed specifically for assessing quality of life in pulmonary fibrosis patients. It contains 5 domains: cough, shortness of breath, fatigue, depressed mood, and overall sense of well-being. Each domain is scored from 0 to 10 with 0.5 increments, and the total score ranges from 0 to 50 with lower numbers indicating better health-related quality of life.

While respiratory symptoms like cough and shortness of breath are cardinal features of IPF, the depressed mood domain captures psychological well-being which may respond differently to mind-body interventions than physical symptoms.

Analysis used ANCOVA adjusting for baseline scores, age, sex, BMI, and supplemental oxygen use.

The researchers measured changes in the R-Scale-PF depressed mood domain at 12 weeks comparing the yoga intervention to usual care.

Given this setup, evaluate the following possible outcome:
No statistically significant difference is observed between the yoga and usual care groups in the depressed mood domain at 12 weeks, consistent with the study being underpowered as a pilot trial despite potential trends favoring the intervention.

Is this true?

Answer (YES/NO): YES